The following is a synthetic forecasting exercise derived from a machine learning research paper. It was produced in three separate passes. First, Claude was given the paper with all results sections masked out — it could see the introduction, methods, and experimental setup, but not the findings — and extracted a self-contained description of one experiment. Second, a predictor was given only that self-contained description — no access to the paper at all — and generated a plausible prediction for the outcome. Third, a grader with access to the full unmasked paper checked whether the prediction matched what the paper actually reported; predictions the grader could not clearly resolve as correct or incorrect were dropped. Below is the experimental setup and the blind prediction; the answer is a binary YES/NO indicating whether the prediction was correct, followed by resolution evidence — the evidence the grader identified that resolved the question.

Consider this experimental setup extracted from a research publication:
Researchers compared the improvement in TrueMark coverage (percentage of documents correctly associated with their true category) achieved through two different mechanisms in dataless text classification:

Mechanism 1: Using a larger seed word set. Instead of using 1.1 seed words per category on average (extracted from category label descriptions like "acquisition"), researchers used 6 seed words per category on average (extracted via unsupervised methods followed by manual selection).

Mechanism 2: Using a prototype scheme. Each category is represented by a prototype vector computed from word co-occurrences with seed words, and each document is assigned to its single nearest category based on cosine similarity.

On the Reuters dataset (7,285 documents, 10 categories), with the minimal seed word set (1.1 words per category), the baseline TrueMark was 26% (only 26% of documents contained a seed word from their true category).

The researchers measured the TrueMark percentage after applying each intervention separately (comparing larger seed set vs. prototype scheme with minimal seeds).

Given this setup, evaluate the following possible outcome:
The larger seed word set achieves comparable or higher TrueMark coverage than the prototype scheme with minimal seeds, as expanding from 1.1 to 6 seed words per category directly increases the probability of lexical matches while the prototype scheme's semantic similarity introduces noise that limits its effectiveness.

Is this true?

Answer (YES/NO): YES